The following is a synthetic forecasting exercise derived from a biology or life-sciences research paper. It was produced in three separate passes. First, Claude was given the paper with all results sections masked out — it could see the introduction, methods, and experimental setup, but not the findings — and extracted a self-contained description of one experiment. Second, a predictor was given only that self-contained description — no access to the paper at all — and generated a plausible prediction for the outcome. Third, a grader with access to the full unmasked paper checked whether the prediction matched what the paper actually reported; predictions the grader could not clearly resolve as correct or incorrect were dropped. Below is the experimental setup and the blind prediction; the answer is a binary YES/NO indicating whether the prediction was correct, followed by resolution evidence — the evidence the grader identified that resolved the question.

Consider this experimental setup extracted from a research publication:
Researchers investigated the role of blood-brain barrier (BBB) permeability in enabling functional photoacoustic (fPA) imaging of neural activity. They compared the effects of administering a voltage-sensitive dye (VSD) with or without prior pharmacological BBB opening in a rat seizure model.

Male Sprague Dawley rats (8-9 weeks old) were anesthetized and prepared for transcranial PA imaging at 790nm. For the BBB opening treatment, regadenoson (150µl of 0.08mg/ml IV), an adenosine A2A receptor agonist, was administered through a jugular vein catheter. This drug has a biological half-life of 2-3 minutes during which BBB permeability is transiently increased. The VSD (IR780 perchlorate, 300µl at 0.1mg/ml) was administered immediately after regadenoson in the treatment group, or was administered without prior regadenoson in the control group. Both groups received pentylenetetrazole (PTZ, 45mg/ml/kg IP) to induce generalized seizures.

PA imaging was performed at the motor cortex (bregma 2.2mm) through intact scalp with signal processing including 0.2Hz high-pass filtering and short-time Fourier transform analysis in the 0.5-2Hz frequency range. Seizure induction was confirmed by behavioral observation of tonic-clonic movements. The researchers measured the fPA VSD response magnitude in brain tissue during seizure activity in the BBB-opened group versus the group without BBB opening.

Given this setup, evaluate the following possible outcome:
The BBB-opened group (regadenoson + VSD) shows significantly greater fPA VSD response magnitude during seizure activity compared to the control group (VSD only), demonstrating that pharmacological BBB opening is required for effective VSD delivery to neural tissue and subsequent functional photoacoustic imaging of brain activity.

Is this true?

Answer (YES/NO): YES